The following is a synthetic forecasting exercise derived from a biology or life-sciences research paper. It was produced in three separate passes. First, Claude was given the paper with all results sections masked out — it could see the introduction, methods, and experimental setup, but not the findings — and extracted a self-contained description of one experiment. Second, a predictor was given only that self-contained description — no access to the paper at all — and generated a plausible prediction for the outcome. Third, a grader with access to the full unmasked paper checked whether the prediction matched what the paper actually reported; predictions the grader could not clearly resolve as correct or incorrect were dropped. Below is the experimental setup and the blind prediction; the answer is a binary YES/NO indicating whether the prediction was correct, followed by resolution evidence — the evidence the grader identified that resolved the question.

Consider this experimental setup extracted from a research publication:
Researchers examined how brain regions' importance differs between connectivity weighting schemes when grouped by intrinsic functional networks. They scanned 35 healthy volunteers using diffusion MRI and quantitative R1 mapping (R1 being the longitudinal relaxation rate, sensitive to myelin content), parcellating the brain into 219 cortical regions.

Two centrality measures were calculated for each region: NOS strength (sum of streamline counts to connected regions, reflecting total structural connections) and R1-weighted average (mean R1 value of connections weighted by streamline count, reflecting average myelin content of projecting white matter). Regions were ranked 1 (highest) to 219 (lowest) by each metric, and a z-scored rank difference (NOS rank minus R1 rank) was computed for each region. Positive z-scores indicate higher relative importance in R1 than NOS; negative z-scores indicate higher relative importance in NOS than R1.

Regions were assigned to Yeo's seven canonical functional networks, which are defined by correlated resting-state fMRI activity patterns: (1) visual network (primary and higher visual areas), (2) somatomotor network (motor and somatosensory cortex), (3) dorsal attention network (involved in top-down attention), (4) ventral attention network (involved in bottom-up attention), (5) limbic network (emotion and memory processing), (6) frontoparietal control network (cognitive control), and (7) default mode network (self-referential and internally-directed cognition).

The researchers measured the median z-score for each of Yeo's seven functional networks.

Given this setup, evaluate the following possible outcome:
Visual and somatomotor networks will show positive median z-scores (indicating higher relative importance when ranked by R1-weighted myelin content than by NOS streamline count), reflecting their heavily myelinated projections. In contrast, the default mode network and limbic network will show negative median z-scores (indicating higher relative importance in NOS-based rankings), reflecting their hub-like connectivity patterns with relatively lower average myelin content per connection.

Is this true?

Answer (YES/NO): NO